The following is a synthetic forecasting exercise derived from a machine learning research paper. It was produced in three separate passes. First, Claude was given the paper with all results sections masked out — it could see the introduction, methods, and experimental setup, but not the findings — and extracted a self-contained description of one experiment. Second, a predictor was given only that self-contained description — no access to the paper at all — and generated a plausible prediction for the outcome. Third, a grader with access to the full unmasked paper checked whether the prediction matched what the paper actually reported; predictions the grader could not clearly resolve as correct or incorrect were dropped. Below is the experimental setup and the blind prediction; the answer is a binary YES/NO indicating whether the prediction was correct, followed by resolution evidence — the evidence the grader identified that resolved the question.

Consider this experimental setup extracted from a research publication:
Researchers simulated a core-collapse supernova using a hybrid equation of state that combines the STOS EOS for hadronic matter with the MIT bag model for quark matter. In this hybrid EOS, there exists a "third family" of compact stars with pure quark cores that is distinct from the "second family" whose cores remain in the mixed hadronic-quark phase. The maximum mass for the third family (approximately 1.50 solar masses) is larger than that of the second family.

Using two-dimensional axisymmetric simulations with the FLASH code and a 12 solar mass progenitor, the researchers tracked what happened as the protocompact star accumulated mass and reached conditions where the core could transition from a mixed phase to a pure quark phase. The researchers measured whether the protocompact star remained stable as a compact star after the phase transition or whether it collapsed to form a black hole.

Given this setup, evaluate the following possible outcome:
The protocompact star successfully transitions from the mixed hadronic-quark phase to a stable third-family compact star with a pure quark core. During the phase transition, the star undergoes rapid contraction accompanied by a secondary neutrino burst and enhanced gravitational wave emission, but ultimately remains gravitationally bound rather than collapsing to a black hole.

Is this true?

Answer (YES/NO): YES